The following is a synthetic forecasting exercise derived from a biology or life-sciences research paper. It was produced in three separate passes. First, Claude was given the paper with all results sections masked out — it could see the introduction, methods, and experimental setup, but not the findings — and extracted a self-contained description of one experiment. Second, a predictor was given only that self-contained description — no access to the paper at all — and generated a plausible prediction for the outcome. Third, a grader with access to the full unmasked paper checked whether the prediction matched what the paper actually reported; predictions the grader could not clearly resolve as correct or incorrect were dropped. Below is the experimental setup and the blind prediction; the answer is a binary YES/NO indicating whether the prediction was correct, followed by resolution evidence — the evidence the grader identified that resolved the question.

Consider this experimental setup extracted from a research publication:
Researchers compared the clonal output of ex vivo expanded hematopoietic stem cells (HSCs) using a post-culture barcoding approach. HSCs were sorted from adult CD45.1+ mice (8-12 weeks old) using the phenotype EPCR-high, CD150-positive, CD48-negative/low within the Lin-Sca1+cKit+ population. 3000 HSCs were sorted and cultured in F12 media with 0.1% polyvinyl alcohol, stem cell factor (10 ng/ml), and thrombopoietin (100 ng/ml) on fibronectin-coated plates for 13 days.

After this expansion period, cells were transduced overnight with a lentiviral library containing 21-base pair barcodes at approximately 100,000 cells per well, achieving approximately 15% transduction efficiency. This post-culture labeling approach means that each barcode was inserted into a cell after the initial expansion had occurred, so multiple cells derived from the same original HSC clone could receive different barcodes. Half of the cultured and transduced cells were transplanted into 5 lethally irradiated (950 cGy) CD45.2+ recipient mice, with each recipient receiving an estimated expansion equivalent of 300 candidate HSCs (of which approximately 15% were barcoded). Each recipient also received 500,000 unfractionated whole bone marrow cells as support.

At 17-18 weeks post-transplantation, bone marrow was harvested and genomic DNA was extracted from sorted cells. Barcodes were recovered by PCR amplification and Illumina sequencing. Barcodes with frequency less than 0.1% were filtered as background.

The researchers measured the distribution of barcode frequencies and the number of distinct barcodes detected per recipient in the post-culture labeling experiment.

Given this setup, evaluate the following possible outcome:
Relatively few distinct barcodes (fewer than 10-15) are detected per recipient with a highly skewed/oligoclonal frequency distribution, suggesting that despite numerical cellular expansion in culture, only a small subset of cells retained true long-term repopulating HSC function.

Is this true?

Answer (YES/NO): NO